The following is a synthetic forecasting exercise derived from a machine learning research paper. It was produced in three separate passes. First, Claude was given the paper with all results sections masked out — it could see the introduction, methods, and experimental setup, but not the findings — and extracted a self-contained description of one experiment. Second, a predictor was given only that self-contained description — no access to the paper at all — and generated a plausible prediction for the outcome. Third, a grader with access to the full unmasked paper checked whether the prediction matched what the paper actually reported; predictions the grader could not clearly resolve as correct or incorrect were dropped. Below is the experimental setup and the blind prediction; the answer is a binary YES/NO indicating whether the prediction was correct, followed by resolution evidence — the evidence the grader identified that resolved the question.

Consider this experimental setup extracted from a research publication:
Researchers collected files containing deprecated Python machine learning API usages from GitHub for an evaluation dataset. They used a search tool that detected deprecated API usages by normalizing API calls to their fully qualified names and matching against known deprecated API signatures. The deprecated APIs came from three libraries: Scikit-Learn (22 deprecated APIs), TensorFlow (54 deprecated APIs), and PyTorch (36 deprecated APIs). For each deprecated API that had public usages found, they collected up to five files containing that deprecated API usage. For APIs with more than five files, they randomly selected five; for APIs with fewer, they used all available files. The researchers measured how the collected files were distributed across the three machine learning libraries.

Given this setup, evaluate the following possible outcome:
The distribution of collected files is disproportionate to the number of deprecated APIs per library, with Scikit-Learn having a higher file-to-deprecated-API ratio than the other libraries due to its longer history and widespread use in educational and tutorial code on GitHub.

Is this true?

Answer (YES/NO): NO